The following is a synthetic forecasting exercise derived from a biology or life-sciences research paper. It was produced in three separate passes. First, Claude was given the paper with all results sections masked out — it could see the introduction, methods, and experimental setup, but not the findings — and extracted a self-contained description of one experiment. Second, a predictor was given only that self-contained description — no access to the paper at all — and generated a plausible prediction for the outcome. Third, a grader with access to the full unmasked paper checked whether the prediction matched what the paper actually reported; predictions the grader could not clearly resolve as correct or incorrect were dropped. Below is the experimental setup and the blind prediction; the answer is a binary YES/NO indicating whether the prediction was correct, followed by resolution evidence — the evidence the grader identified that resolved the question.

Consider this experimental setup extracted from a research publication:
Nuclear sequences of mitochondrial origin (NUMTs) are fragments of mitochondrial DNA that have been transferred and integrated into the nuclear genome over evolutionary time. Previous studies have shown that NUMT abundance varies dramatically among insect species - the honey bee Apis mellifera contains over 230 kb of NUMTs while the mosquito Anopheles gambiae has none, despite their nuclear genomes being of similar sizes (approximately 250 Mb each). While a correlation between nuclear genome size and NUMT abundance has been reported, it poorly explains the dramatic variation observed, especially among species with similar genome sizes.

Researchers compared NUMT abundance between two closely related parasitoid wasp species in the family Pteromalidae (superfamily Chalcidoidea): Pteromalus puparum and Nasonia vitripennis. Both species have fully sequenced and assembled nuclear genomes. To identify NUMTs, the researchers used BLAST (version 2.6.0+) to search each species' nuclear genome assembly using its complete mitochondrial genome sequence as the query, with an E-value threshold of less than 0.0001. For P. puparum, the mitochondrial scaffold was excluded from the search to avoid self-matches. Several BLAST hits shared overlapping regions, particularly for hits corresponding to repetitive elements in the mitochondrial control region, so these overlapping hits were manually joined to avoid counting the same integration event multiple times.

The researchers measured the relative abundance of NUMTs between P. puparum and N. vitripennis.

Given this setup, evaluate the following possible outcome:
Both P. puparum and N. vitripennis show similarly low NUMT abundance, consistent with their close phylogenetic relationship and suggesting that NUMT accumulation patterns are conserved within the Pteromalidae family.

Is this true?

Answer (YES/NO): NO